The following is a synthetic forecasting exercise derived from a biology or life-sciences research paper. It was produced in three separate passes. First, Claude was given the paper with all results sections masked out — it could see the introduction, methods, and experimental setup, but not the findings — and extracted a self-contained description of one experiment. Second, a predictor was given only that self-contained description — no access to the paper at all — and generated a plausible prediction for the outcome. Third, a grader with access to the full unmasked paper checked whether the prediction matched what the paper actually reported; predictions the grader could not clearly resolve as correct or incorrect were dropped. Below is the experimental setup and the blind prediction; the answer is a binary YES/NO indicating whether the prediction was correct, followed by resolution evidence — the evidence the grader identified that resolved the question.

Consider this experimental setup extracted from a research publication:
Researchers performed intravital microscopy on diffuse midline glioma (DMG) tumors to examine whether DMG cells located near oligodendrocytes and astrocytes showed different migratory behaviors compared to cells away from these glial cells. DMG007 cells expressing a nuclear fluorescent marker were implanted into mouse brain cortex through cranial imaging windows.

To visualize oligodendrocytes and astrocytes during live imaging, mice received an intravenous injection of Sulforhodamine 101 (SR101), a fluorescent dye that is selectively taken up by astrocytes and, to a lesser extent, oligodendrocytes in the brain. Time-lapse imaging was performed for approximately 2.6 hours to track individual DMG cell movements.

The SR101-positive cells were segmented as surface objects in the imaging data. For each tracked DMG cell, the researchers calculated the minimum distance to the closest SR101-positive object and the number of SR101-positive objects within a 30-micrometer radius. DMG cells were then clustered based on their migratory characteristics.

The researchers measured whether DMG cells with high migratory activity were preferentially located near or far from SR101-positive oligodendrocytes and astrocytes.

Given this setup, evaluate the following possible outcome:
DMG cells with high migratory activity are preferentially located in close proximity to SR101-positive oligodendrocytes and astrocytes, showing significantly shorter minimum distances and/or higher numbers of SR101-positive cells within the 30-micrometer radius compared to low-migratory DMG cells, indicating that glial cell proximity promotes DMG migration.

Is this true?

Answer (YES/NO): NO